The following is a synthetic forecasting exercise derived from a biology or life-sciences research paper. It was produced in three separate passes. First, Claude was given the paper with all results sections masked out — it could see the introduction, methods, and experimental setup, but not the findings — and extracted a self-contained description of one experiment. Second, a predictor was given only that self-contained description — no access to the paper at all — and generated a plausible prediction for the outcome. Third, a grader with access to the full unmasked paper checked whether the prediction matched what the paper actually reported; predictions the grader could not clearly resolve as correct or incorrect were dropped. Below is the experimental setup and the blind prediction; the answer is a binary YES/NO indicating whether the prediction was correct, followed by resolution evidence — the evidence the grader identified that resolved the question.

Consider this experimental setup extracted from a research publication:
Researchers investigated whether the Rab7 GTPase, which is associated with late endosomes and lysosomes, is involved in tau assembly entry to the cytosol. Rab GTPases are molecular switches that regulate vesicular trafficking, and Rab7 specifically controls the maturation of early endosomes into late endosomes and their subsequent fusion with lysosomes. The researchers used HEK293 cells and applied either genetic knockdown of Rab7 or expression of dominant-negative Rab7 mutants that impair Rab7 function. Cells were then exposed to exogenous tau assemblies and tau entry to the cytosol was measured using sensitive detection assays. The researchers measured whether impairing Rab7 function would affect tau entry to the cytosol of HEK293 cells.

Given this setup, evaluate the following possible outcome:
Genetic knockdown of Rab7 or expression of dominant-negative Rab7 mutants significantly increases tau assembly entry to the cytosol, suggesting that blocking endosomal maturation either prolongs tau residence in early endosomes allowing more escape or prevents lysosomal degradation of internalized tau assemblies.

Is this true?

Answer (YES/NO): YES